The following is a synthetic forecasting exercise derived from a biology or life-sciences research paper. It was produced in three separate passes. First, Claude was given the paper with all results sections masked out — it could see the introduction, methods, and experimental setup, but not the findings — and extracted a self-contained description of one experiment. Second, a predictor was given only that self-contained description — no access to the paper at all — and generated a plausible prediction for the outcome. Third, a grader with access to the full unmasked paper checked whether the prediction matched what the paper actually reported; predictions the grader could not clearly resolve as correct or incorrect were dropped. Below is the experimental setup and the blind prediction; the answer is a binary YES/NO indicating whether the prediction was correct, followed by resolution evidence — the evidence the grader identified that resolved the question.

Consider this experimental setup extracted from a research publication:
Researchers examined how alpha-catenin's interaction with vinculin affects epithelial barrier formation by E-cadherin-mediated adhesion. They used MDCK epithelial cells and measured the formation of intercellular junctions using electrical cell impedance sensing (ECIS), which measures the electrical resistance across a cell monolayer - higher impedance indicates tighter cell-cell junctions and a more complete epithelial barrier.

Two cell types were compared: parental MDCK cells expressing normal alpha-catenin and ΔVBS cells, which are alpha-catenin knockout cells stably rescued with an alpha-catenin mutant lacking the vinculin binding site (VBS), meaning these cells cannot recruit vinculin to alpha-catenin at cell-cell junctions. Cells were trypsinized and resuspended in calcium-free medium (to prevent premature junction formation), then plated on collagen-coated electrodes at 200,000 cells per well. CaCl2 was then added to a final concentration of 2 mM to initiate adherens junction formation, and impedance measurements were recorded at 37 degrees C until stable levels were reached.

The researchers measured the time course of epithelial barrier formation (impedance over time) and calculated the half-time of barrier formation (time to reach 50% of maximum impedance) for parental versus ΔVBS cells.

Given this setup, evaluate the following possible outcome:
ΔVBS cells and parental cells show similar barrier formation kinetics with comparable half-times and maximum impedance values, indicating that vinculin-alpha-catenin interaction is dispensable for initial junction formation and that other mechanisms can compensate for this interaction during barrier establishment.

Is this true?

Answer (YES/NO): NO